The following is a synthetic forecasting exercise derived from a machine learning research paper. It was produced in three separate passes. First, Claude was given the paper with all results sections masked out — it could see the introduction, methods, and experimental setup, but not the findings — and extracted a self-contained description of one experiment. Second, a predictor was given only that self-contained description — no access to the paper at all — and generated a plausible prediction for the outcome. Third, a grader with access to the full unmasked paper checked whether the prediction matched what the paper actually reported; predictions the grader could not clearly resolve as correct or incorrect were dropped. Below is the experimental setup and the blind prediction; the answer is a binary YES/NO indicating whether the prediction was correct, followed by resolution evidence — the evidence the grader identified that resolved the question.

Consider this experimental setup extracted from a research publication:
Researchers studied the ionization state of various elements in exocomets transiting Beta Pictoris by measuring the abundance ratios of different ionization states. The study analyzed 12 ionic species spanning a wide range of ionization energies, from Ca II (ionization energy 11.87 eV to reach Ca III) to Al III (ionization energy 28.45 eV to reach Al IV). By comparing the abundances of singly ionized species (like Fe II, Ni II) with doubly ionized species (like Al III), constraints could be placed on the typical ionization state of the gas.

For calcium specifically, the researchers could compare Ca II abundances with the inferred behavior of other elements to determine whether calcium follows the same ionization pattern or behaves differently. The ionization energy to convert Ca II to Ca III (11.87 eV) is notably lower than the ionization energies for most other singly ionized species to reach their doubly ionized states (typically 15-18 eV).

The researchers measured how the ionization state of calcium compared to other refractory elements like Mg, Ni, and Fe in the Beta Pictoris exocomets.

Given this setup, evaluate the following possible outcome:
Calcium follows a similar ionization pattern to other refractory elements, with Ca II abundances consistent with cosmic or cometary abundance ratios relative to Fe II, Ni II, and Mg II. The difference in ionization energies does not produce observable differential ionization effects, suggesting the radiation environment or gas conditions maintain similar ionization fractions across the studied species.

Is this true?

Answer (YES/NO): NO